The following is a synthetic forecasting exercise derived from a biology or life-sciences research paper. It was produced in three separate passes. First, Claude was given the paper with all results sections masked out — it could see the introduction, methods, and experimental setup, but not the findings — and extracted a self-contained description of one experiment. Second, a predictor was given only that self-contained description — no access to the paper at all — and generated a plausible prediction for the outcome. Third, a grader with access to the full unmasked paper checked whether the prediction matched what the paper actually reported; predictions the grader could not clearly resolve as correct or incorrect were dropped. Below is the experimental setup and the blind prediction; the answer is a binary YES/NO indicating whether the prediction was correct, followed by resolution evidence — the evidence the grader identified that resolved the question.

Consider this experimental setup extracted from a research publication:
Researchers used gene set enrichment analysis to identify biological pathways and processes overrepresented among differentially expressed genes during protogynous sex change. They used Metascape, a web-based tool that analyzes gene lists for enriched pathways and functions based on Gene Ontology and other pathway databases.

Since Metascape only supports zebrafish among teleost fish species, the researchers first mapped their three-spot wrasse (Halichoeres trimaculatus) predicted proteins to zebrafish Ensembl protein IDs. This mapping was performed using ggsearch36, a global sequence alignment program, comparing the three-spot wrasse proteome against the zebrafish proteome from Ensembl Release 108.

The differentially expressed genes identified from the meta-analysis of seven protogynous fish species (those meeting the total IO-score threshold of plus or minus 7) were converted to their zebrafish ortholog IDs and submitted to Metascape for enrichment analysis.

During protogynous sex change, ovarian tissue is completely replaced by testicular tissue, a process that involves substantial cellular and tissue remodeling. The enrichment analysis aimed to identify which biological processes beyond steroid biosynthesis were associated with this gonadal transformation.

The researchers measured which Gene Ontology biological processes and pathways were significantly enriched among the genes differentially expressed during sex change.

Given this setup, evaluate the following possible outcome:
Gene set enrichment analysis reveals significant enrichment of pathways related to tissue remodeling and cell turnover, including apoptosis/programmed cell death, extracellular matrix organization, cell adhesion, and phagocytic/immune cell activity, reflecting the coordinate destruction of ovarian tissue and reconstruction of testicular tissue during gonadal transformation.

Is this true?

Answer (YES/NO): NO